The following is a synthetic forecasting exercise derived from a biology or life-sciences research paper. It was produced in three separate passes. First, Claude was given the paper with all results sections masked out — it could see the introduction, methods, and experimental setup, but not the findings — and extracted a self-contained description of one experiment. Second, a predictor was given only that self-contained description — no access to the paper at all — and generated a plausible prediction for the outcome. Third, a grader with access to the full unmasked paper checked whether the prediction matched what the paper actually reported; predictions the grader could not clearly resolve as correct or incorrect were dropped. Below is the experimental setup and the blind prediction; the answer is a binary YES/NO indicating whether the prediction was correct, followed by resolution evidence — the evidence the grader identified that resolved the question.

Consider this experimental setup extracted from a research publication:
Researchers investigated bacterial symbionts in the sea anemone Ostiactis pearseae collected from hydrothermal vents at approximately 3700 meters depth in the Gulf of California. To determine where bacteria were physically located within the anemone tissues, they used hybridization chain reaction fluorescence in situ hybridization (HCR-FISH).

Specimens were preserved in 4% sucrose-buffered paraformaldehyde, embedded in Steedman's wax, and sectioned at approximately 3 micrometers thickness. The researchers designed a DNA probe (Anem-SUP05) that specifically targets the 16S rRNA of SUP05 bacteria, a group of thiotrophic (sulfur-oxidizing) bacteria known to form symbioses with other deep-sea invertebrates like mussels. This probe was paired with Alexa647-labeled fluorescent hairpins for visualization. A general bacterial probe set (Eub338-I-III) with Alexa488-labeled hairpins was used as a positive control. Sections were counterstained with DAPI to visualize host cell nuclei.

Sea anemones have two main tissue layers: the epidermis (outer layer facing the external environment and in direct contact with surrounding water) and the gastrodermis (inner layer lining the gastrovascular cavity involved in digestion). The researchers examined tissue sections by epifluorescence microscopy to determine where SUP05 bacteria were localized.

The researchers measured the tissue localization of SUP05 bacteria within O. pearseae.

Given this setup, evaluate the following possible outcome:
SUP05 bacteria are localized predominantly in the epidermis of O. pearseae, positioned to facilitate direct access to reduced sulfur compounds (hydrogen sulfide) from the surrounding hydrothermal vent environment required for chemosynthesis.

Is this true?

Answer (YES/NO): YES